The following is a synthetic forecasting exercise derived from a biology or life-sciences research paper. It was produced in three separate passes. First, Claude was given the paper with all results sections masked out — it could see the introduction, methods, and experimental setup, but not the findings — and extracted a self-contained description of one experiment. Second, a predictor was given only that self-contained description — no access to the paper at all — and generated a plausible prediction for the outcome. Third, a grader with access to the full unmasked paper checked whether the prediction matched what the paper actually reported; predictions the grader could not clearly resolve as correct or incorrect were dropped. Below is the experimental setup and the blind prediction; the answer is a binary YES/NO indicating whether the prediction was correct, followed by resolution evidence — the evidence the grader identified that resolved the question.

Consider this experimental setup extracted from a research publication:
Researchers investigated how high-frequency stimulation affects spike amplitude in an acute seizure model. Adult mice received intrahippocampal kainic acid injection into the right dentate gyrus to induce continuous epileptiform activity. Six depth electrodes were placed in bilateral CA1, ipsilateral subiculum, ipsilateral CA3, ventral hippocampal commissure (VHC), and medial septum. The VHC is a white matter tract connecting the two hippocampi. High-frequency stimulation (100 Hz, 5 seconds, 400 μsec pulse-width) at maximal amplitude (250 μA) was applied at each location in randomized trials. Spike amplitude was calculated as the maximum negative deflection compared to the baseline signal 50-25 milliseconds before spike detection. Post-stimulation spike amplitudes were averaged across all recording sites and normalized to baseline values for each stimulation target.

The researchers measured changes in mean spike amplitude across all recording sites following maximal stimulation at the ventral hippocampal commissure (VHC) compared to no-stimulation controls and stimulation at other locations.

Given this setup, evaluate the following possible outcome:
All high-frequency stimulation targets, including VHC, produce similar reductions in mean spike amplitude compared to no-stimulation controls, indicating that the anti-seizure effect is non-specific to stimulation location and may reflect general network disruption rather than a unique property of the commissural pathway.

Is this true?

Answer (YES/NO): NO